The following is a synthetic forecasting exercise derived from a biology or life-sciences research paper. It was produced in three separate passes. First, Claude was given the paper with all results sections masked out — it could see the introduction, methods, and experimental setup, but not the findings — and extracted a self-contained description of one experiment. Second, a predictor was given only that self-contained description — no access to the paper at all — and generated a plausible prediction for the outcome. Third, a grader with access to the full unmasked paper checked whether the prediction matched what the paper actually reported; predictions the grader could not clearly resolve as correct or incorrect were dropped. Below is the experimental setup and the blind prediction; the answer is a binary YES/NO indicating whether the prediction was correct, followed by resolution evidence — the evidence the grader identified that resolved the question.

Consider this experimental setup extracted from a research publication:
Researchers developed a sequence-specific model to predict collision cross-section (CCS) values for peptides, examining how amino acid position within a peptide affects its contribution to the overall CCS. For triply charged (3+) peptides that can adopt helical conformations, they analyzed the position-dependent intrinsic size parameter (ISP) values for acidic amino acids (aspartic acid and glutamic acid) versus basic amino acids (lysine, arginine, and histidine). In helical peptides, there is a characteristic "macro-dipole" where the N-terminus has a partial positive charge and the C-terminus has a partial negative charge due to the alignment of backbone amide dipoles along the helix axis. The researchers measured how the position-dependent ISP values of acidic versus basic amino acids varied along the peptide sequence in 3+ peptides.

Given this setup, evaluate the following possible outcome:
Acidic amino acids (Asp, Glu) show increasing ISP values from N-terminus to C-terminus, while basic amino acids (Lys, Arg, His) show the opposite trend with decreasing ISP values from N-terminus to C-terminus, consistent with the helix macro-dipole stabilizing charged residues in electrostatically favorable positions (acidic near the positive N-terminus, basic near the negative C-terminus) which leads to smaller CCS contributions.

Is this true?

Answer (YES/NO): NO